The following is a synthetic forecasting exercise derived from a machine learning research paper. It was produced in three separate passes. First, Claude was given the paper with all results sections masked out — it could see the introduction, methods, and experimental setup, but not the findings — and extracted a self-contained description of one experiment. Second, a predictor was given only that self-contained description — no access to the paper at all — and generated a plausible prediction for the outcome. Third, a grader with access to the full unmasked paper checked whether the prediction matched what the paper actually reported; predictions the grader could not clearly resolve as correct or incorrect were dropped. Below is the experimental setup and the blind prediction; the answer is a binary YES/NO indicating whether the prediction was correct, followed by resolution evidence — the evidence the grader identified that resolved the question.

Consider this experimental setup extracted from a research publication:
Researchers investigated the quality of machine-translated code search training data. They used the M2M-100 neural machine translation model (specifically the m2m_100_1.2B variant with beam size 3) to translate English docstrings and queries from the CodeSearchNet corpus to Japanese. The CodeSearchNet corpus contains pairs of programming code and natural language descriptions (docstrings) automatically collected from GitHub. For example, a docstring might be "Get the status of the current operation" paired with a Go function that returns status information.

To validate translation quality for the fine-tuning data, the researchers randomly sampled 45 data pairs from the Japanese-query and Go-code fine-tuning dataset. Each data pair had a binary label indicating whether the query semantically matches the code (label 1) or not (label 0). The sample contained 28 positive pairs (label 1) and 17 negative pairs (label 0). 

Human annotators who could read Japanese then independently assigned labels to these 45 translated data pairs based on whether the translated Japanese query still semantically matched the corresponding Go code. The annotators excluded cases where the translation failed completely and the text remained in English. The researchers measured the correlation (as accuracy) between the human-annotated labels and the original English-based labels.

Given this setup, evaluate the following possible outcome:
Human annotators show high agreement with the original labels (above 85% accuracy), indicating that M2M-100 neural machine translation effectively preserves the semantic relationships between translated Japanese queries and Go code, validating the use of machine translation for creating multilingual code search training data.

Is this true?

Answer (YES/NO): YES